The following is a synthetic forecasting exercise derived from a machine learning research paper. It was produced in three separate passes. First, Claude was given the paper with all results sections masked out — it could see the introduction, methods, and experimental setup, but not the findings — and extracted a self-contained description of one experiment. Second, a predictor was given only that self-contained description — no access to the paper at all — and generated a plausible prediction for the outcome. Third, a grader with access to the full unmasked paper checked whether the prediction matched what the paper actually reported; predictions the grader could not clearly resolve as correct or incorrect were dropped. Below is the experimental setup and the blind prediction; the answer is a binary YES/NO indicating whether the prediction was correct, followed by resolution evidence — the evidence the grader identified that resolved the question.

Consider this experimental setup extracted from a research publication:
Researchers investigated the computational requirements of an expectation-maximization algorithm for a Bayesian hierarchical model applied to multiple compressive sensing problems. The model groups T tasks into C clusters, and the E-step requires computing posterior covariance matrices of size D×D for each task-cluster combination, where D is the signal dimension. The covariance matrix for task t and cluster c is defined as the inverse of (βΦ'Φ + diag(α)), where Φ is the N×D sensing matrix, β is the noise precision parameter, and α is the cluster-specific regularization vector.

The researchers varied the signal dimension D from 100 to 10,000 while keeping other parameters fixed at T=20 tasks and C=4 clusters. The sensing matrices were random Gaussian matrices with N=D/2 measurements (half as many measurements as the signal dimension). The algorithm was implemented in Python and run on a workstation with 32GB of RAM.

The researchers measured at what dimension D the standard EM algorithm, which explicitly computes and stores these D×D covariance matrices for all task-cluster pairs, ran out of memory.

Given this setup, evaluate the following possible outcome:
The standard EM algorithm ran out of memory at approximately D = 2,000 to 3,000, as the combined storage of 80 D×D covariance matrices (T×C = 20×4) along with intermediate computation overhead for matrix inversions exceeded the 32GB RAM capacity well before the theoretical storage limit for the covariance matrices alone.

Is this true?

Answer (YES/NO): NO